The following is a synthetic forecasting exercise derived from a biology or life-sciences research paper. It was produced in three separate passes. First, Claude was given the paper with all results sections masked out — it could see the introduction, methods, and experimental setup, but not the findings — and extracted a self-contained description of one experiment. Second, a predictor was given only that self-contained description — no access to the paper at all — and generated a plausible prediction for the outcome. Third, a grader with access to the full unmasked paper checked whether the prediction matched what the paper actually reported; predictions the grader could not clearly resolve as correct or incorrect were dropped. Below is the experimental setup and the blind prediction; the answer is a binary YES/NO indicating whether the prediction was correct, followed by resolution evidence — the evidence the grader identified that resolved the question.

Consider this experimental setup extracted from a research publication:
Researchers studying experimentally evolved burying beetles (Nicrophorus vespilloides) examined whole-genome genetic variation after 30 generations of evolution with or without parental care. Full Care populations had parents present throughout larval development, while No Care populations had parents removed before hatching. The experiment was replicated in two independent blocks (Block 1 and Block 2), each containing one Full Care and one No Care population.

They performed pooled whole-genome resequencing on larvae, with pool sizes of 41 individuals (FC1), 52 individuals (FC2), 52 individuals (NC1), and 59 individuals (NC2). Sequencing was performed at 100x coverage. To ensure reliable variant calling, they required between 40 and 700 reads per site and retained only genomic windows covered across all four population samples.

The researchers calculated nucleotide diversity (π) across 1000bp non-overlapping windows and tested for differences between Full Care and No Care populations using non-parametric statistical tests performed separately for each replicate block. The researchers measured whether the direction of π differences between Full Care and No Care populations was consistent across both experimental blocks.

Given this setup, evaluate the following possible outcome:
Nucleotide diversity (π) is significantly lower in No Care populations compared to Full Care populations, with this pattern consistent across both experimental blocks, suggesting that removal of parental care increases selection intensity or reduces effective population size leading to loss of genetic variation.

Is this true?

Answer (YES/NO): NO